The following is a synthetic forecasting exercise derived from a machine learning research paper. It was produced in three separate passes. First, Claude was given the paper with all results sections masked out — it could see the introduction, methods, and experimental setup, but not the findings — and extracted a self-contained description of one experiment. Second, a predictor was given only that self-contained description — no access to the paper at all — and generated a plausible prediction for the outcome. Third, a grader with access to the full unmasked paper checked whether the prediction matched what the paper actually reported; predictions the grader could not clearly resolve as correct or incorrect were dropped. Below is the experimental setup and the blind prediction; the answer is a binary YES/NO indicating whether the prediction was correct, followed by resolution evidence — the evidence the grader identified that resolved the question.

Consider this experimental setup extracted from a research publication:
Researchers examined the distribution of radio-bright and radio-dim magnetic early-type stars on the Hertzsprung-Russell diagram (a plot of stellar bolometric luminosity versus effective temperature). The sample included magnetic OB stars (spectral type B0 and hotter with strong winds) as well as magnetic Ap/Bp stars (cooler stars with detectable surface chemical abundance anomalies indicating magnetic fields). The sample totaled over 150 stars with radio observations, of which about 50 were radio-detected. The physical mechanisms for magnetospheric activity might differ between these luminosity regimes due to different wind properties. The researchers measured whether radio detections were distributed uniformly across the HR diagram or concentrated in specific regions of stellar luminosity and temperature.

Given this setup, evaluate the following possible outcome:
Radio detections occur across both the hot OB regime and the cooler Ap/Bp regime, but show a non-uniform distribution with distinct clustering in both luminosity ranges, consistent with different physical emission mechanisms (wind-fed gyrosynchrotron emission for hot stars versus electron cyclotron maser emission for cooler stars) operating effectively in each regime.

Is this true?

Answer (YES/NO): NO